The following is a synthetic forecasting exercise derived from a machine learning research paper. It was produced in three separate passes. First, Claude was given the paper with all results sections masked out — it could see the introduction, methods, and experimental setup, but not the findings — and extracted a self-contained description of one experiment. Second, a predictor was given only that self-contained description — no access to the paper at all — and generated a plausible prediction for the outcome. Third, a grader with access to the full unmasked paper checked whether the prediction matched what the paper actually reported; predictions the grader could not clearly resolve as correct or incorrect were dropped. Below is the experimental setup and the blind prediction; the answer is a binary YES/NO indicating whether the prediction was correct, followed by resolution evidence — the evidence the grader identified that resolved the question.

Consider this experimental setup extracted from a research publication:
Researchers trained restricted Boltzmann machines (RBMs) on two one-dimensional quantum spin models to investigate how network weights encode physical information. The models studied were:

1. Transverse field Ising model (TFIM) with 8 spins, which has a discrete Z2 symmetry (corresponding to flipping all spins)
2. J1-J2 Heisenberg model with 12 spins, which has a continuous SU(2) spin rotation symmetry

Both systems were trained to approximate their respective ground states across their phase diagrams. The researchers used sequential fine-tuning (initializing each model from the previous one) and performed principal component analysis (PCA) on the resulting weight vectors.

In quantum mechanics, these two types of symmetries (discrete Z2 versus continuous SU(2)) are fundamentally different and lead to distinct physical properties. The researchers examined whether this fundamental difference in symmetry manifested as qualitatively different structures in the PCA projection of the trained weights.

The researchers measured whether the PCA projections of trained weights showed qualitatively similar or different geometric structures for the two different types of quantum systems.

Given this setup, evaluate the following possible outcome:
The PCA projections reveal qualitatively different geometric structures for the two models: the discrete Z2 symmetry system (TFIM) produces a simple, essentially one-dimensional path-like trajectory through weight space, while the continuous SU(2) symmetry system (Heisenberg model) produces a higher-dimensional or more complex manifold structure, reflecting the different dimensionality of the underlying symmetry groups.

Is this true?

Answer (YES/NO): NO